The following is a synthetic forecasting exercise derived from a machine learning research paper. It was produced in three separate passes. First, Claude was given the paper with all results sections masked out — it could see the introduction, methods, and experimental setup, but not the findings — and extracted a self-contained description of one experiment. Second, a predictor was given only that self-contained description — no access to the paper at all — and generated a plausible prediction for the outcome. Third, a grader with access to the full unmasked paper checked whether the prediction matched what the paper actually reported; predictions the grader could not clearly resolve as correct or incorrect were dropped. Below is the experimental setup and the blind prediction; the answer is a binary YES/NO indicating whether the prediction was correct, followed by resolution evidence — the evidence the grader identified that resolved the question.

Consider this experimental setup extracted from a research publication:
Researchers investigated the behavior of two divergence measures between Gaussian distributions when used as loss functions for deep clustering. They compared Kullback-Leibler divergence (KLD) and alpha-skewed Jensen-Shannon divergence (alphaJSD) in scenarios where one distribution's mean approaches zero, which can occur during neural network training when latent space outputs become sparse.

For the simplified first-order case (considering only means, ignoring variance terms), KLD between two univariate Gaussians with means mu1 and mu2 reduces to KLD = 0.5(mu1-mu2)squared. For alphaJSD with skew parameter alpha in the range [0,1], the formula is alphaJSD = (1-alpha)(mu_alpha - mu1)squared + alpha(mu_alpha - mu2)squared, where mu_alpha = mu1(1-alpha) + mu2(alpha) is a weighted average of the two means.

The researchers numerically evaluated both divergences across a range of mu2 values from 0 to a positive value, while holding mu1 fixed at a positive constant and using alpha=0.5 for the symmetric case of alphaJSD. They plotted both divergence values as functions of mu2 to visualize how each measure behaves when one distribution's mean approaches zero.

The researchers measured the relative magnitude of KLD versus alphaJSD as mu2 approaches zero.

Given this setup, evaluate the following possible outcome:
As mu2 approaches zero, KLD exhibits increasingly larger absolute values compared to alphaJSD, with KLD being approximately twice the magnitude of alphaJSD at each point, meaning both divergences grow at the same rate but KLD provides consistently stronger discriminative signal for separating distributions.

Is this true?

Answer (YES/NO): NO